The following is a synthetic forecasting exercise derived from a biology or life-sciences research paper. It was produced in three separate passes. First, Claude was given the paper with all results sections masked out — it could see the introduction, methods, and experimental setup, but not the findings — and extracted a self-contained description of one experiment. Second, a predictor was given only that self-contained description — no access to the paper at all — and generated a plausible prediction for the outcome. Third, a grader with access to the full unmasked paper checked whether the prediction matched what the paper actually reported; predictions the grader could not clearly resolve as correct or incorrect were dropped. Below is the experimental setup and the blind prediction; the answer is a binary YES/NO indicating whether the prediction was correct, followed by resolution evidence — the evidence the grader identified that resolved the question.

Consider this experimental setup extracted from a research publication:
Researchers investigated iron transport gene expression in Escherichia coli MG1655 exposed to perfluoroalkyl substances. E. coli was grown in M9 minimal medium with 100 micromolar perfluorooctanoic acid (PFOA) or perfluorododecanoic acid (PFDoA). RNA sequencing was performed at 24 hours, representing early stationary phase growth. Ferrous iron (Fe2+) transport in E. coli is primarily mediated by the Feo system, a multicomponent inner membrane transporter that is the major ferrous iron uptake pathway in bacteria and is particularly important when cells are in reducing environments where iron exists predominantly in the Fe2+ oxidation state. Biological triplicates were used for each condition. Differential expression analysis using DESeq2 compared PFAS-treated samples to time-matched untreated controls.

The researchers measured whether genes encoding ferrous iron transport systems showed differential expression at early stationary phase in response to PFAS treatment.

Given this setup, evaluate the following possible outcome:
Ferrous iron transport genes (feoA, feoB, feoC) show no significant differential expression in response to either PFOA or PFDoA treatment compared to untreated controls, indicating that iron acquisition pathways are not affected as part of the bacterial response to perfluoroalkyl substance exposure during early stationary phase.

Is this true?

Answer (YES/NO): NO